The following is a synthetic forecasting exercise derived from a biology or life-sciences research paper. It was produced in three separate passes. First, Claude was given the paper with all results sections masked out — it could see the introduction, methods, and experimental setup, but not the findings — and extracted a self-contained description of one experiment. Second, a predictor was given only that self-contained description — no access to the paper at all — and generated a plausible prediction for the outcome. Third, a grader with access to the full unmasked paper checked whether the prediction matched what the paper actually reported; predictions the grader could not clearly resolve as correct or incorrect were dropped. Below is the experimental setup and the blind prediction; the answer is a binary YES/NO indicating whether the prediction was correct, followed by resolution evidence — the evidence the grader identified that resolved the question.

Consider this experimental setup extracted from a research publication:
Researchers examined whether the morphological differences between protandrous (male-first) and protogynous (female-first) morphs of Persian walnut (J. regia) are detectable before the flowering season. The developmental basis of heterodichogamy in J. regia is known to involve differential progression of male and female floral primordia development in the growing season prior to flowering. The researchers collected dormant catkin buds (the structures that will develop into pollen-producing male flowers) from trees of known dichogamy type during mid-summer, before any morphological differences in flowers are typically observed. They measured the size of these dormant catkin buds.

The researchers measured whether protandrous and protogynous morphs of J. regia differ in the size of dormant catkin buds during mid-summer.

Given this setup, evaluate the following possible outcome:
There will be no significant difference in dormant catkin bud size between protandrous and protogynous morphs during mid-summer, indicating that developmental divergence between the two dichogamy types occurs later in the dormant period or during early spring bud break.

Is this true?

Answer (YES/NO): NO